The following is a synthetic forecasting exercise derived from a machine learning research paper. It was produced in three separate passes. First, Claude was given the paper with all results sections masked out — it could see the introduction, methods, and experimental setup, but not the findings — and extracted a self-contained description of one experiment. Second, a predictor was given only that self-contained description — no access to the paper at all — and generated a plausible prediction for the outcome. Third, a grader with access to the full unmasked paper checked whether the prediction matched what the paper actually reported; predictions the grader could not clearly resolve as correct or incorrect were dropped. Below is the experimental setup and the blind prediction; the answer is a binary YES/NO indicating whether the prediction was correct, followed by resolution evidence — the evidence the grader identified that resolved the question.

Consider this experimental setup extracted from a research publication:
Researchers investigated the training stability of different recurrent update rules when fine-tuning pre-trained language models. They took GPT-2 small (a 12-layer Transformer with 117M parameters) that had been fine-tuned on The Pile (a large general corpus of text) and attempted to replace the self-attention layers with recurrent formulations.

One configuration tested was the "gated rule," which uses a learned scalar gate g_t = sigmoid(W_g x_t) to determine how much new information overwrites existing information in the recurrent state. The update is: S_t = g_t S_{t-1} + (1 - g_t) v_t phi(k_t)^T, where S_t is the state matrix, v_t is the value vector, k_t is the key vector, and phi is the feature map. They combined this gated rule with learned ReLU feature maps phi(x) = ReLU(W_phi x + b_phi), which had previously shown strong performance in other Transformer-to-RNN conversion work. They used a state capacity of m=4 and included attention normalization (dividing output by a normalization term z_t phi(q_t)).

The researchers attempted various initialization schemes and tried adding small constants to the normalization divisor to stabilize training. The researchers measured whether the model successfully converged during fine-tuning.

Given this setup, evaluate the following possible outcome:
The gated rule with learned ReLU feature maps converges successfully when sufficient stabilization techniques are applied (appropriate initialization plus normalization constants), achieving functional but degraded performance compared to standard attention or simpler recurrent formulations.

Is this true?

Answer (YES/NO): NO